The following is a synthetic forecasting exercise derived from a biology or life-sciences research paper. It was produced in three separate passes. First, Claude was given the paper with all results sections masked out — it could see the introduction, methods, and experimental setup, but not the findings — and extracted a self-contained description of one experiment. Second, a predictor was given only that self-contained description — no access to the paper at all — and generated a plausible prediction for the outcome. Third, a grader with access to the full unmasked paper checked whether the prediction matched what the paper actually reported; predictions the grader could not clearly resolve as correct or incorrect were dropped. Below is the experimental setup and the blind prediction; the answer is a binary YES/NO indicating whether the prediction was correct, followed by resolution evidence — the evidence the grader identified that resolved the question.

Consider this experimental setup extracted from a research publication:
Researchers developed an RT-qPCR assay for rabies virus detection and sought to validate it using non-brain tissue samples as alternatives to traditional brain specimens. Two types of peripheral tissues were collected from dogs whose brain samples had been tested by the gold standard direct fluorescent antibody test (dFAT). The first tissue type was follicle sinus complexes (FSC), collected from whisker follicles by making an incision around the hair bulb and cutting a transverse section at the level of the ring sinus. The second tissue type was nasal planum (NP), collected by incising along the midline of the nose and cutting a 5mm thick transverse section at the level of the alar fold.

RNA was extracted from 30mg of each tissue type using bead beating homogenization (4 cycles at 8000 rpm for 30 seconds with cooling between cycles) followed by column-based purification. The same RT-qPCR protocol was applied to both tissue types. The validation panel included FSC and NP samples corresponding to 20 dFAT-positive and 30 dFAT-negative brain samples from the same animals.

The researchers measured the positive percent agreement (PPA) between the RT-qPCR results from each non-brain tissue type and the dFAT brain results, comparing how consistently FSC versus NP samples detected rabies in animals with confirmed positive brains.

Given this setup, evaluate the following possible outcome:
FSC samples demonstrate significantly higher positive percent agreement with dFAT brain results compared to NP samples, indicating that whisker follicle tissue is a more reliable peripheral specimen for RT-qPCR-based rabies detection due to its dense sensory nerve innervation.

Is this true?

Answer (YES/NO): NO